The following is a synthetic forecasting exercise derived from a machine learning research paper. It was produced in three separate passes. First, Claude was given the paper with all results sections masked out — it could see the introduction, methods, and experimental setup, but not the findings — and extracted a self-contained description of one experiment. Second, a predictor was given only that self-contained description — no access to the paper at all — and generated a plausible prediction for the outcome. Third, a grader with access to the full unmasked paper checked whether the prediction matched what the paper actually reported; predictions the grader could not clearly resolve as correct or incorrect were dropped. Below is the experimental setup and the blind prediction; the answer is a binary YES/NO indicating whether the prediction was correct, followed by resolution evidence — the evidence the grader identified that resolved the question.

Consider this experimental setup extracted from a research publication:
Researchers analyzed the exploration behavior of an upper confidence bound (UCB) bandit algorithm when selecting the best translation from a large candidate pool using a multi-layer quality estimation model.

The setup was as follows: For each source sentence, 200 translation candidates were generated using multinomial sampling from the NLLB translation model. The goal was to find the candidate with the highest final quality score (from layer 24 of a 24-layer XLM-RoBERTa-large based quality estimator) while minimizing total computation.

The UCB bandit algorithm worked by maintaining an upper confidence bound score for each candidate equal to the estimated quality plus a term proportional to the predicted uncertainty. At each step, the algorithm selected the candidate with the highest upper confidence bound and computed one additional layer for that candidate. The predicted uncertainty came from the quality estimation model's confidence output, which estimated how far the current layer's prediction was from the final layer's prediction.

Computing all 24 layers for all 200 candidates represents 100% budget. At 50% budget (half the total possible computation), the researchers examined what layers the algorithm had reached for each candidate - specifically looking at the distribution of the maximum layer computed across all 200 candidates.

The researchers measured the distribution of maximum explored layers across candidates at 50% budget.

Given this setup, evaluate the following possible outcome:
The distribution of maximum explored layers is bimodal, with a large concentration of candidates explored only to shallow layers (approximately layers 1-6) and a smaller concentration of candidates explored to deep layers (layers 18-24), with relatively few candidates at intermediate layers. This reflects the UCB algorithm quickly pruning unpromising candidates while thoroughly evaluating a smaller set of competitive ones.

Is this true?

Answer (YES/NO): NO